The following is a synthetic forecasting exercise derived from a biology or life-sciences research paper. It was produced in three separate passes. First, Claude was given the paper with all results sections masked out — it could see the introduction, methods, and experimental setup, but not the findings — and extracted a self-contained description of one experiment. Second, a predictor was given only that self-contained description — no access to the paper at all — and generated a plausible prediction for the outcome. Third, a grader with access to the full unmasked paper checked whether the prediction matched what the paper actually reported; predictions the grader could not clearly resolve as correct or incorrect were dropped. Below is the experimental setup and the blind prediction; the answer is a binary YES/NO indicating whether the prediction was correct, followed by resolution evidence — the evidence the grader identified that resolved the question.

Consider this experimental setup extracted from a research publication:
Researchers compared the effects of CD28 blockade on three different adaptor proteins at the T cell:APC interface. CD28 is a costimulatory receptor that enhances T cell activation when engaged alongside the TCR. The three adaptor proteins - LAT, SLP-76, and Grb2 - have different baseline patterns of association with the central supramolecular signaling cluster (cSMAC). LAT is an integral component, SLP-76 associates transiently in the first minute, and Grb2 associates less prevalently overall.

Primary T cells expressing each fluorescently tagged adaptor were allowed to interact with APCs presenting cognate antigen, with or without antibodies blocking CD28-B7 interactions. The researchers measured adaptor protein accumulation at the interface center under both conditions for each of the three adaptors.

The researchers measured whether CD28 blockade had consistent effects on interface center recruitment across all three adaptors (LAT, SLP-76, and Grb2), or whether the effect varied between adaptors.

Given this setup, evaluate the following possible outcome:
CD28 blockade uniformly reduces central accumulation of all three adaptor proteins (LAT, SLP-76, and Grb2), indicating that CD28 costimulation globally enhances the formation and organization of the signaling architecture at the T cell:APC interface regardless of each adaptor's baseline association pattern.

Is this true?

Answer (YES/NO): NO